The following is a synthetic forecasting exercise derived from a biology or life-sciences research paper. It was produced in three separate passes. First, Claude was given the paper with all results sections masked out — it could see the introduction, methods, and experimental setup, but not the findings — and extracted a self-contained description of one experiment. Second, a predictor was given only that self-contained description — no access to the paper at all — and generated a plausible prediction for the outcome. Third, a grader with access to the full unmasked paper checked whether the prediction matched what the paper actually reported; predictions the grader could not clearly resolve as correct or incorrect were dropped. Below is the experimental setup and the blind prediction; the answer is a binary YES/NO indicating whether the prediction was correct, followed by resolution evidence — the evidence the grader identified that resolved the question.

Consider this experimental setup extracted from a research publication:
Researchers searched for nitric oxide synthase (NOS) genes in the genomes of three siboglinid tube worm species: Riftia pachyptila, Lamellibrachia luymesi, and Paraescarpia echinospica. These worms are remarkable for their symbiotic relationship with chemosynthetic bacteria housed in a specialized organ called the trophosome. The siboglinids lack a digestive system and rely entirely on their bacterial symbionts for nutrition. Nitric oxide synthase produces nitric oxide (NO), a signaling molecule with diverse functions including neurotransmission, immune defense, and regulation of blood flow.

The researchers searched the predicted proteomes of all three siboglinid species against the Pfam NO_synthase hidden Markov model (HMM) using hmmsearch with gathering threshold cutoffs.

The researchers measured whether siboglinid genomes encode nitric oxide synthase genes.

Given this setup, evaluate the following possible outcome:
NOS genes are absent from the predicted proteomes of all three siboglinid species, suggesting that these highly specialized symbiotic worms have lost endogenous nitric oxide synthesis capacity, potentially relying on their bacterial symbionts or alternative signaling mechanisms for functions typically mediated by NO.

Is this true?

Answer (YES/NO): YES